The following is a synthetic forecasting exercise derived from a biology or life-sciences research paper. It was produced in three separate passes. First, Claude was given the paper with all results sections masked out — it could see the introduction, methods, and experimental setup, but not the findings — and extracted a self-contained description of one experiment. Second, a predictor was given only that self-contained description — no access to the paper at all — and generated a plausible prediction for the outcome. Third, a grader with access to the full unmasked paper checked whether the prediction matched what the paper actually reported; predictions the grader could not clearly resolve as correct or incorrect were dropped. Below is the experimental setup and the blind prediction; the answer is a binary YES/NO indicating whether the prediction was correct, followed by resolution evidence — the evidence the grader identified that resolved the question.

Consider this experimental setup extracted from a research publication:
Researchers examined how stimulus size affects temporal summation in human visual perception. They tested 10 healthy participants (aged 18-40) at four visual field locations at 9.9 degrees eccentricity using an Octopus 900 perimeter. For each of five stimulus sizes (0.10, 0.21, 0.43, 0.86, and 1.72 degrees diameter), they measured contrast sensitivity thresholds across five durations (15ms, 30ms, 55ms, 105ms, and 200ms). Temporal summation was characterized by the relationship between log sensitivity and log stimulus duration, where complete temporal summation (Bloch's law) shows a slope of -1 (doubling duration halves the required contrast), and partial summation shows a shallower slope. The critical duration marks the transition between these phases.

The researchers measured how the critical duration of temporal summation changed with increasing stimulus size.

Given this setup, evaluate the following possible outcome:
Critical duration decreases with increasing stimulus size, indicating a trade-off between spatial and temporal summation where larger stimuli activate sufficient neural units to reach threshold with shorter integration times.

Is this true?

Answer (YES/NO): YES